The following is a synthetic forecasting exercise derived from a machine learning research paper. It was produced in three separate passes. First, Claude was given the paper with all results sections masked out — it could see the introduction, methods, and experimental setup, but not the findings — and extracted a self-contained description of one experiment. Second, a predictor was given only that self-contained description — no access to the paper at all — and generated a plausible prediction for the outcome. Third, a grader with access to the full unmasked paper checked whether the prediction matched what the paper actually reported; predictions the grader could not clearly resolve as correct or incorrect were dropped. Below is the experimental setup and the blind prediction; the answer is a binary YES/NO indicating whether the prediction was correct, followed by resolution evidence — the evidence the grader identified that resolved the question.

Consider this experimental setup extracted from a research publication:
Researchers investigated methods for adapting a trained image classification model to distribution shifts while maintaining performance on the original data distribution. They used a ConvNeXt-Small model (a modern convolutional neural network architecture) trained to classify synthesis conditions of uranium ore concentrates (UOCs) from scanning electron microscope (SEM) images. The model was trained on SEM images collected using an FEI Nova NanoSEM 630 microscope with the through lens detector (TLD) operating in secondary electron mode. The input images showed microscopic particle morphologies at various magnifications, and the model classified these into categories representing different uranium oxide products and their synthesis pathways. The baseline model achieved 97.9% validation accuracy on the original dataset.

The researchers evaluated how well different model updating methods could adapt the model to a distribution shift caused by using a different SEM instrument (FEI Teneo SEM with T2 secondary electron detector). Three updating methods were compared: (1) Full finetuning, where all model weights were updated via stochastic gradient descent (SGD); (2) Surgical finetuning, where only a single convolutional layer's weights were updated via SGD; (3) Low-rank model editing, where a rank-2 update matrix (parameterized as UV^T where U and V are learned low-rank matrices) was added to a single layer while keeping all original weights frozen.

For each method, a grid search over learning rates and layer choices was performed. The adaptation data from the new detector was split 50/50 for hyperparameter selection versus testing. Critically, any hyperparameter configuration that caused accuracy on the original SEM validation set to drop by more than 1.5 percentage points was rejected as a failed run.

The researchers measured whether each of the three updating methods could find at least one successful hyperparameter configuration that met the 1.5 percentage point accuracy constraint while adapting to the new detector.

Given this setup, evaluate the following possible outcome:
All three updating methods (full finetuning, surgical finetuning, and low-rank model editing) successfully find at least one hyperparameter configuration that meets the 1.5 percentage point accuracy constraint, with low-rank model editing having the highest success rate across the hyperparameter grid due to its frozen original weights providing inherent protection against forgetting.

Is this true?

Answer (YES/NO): NO